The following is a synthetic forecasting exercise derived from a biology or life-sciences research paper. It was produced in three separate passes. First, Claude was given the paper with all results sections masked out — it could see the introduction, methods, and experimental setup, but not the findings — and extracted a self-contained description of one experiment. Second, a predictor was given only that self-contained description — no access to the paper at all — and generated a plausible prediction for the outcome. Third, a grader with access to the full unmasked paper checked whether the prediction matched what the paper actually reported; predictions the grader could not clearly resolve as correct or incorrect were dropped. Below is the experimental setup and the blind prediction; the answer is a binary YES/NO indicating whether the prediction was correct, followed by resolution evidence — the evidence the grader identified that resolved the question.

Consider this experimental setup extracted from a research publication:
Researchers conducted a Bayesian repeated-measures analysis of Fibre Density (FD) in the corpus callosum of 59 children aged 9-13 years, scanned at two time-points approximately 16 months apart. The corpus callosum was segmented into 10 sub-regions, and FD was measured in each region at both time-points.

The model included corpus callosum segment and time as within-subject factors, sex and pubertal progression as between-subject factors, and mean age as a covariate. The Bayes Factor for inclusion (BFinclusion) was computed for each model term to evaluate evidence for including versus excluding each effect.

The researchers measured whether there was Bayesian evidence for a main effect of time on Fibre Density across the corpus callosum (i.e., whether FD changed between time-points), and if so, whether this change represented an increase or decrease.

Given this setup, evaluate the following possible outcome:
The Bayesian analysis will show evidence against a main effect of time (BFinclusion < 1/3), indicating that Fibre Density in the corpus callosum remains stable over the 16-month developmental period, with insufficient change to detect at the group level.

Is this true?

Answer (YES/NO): NO